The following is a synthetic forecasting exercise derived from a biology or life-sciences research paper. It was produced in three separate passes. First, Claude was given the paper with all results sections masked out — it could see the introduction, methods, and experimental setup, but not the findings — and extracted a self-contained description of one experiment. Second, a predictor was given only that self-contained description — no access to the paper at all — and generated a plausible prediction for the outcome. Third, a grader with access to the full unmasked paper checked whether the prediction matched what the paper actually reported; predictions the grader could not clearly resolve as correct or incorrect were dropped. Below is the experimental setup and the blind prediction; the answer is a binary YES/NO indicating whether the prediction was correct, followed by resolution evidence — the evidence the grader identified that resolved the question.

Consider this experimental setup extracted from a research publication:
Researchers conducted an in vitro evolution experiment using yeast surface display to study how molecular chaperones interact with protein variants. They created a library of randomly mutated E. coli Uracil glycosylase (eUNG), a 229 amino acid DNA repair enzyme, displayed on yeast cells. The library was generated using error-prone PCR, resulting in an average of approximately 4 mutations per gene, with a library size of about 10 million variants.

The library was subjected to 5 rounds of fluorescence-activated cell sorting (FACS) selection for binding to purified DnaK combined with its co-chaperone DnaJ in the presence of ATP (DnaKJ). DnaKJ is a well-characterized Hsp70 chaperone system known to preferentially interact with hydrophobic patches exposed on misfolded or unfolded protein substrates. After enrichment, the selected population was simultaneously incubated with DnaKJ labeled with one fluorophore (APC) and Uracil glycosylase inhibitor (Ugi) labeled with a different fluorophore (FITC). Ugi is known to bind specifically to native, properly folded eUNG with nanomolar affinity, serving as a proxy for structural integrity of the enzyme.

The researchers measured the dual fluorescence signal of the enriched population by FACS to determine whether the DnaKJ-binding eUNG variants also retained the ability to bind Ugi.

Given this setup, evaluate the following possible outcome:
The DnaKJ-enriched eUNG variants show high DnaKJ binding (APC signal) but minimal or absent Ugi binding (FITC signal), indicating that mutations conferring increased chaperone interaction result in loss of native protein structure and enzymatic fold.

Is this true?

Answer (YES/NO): YES